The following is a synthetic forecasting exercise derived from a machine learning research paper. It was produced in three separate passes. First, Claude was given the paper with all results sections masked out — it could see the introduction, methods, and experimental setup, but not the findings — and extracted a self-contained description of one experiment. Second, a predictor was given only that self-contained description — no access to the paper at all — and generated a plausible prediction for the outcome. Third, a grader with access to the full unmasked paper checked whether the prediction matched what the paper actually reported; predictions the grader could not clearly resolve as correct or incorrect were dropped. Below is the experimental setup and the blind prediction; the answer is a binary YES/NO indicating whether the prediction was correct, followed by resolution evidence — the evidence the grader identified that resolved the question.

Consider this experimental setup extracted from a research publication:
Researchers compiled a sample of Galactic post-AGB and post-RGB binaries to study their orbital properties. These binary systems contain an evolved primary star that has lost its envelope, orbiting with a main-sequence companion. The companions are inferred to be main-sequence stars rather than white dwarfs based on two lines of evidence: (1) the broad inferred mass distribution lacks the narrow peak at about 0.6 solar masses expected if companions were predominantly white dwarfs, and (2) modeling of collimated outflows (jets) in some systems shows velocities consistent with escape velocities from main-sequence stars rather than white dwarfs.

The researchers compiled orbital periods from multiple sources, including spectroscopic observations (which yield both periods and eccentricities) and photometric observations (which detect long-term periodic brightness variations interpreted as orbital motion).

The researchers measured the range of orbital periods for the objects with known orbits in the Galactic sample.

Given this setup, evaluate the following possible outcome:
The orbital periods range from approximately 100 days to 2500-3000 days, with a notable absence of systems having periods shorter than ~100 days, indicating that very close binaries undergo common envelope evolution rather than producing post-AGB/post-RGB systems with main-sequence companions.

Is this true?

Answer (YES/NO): NO